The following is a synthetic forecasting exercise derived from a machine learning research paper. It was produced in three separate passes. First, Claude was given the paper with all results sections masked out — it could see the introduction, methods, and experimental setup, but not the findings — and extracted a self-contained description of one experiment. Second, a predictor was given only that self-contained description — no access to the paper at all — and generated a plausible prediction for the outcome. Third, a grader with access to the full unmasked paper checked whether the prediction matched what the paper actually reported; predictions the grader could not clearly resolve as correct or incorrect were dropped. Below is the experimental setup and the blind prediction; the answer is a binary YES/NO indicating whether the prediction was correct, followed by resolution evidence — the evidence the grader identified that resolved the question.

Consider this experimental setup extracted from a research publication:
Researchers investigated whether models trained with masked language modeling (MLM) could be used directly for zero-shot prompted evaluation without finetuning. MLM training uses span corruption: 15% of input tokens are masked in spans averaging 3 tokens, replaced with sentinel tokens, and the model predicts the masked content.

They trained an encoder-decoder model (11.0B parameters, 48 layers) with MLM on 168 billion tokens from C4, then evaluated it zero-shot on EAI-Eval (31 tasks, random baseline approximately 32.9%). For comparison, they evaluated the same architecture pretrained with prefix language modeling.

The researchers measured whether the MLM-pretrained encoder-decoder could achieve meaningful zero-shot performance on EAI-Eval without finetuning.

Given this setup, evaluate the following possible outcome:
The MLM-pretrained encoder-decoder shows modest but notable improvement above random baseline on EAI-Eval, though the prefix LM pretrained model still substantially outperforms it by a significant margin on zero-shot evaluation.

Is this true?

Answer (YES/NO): NO